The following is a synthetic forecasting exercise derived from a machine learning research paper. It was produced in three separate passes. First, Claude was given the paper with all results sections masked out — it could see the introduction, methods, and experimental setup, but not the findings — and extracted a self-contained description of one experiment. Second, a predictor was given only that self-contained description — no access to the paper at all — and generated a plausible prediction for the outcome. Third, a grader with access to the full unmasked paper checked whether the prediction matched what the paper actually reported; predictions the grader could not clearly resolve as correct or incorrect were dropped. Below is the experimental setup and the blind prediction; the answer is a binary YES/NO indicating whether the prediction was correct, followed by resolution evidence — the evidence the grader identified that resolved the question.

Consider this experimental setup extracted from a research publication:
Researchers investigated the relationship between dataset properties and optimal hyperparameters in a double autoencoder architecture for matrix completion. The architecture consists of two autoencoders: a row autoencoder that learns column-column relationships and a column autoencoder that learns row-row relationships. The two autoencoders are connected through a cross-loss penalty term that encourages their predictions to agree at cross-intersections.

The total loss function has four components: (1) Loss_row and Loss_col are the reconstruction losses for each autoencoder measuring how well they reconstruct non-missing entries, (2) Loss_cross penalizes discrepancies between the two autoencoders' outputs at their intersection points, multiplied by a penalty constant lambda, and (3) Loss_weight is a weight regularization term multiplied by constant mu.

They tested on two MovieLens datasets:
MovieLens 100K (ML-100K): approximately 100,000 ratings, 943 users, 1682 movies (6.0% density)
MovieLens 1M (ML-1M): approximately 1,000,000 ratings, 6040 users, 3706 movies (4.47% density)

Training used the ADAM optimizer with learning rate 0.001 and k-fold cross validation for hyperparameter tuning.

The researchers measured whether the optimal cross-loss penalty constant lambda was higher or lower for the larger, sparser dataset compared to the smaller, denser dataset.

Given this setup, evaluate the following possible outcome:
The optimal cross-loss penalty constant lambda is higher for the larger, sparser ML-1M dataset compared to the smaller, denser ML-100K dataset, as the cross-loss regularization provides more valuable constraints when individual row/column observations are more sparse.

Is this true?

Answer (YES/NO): YES